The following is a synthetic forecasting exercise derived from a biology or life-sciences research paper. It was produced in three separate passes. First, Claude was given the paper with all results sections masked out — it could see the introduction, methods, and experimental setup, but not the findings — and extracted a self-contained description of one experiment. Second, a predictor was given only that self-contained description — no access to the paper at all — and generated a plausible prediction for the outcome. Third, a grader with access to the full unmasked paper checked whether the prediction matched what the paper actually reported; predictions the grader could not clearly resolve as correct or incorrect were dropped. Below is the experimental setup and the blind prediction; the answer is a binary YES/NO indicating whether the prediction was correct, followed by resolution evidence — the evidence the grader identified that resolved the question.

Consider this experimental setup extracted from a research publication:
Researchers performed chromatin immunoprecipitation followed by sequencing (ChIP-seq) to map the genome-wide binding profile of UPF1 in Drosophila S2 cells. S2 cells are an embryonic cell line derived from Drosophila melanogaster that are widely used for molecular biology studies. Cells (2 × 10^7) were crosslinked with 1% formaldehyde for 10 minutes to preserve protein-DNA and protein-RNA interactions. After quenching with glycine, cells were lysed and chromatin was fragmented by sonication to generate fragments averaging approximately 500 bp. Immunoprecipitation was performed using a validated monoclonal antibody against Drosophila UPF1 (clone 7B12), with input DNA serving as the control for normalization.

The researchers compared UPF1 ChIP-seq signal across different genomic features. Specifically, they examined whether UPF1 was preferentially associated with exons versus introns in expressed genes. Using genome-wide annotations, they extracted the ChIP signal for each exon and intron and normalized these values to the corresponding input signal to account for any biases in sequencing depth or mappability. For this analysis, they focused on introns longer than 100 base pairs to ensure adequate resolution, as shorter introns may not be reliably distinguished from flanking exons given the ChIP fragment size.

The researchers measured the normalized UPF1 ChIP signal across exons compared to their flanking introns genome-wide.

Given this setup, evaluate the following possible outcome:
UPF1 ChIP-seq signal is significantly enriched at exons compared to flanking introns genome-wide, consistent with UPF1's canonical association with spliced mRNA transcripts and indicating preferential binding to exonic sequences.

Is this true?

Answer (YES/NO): YES